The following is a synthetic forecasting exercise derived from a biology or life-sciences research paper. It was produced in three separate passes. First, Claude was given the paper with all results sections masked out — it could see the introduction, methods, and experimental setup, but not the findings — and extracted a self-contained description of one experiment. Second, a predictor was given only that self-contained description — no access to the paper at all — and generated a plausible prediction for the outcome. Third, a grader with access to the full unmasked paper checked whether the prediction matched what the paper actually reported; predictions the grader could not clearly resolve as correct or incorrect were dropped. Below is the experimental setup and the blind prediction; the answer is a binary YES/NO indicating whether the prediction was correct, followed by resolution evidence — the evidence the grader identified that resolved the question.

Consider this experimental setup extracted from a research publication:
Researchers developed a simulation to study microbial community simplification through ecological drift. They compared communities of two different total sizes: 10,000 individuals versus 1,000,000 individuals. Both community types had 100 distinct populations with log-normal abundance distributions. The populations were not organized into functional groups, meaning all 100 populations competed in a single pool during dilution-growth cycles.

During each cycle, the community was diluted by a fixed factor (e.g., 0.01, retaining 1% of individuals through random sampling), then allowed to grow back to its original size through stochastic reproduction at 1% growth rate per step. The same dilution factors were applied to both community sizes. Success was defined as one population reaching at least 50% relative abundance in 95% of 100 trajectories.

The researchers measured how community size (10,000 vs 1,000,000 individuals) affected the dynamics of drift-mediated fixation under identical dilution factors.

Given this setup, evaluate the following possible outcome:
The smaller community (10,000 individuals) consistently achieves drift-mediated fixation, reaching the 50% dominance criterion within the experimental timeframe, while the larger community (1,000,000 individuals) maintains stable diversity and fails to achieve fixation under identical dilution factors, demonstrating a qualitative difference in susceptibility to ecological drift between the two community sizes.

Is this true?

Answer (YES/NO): NO